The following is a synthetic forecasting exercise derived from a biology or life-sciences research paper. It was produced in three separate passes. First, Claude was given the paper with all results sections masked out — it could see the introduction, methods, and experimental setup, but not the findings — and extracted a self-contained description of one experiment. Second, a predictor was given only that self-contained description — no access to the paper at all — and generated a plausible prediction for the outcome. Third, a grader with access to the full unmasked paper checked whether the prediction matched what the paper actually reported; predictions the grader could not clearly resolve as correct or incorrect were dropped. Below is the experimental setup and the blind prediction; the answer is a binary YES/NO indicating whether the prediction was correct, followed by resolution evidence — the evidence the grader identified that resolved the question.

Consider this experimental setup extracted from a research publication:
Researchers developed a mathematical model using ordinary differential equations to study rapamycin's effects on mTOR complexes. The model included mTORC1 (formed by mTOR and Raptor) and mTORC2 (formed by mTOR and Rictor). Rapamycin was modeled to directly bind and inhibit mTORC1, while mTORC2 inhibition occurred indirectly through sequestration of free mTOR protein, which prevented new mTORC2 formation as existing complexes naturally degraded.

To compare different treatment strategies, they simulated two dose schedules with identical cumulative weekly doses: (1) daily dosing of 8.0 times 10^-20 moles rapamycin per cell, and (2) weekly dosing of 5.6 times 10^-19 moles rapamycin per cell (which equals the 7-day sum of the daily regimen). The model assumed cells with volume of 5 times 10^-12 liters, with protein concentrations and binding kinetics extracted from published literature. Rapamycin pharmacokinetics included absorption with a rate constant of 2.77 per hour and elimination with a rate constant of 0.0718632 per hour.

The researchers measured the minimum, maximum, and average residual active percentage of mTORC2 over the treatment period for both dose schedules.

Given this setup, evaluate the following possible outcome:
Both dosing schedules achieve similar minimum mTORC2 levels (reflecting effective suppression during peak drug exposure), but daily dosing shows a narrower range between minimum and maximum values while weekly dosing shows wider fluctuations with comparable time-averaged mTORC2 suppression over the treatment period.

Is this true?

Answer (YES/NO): NO